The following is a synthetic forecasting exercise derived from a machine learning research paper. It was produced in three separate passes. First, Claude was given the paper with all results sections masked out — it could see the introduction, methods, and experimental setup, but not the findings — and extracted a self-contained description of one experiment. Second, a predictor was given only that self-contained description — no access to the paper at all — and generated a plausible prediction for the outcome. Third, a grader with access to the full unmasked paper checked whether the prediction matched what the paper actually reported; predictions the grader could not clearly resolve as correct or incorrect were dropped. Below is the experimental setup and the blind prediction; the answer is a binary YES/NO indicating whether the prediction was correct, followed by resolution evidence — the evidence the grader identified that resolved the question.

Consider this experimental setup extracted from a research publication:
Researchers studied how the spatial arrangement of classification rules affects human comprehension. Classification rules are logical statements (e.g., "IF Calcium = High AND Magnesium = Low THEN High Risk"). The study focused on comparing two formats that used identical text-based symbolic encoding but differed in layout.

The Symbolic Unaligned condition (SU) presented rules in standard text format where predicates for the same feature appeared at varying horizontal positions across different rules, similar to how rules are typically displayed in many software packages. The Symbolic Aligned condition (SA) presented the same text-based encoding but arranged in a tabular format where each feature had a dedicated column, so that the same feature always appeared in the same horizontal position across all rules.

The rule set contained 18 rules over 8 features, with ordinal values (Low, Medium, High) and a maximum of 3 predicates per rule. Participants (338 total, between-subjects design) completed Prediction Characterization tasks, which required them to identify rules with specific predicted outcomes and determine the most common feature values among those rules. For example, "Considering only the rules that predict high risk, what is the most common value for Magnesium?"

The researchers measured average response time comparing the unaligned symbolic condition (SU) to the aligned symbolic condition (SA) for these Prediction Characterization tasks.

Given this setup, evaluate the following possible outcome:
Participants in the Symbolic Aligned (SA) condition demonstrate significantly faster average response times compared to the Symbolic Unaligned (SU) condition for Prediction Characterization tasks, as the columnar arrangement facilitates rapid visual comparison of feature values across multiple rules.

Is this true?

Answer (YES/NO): YES